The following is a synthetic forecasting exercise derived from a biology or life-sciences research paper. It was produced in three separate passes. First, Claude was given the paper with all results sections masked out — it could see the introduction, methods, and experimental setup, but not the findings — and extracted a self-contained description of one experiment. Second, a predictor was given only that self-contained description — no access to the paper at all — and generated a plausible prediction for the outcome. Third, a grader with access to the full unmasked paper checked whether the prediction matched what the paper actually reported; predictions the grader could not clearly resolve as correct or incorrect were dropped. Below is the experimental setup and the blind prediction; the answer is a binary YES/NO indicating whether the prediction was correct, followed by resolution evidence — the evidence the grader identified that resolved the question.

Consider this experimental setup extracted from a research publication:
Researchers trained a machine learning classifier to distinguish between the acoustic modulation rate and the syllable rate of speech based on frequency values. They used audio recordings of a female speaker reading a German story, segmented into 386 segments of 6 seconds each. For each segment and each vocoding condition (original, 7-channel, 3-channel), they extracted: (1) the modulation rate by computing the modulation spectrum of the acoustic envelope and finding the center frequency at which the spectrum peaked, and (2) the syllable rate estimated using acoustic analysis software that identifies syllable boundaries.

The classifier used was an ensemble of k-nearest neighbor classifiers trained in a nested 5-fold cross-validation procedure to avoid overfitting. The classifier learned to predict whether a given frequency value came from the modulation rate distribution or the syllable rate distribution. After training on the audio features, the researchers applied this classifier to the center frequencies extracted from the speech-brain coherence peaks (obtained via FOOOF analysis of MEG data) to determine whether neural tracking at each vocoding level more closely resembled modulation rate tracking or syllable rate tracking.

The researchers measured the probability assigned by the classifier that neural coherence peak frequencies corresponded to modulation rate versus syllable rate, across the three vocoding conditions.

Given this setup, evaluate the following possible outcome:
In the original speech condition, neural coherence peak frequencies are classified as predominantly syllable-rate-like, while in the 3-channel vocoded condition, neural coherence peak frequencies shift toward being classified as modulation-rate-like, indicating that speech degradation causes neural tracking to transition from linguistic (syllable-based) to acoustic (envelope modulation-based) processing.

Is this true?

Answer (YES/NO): YES